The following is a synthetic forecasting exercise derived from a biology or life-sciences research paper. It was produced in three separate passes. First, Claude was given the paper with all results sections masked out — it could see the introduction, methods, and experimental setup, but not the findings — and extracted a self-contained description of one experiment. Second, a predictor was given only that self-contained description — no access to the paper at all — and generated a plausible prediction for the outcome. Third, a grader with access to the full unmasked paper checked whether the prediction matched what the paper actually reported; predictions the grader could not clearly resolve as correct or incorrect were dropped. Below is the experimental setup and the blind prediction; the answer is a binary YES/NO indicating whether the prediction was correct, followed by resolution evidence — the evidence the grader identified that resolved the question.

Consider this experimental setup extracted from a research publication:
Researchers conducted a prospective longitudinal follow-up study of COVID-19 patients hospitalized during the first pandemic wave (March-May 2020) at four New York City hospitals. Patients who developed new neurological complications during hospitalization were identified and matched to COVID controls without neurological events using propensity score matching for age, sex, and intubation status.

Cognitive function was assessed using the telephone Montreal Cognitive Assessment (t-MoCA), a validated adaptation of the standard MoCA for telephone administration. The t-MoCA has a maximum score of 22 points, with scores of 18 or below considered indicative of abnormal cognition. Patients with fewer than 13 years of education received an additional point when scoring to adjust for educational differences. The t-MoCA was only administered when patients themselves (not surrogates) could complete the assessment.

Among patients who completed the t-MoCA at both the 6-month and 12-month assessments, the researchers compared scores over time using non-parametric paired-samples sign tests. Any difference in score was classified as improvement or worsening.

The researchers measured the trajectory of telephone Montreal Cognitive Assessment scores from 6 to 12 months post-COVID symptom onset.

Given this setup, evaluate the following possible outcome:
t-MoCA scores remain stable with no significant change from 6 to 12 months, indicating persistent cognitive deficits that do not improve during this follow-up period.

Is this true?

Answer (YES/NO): NO